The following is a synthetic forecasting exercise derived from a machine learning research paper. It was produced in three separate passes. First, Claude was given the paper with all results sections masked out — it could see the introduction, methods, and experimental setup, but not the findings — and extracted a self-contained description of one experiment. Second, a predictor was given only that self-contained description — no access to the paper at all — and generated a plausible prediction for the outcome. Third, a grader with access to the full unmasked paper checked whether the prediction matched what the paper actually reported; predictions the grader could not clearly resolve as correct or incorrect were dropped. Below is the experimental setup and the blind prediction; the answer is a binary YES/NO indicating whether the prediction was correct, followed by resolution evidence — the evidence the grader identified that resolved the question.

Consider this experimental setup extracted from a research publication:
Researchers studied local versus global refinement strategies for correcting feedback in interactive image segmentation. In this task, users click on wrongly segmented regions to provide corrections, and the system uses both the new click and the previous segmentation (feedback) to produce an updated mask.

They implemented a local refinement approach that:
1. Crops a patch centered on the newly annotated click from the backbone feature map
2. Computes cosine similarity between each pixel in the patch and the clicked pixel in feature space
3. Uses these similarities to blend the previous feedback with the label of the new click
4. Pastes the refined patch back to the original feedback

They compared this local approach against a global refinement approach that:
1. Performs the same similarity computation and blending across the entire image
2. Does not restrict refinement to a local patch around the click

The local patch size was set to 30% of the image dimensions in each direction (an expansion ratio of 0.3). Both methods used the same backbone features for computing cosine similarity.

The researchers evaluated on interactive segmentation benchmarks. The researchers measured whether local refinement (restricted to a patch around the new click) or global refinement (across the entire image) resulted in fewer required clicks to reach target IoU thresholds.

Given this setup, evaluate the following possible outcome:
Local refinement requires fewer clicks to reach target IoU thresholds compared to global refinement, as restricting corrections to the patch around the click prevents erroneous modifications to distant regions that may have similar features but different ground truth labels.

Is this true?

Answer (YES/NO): YES